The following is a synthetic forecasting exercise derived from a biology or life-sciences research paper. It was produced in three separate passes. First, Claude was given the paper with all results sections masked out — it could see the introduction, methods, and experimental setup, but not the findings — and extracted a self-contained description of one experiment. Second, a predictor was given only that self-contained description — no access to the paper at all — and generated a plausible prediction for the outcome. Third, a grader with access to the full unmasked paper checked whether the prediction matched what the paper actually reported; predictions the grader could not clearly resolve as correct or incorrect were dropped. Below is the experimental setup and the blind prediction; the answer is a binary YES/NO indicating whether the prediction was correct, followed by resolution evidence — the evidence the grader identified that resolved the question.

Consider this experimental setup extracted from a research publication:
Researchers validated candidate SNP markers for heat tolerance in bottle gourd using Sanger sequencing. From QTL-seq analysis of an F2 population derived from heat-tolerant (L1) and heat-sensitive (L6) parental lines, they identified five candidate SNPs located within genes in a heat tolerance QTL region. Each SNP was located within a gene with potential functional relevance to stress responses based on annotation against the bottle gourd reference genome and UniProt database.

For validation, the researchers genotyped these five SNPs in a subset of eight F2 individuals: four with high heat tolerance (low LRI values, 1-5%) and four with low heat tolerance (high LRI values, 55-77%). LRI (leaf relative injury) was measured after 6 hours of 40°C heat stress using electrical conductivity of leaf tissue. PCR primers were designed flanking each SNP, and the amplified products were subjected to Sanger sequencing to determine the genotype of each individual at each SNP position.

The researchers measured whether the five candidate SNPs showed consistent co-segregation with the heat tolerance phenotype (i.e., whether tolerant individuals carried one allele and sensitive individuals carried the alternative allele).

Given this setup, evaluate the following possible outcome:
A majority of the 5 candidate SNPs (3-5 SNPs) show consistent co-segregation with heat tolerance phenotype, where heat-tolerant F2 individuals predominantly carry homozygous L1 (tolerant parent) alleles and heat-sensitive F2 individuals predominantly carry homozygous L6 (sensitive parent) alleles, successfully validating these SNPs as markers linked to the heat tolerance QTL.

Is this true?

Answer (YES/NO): YES